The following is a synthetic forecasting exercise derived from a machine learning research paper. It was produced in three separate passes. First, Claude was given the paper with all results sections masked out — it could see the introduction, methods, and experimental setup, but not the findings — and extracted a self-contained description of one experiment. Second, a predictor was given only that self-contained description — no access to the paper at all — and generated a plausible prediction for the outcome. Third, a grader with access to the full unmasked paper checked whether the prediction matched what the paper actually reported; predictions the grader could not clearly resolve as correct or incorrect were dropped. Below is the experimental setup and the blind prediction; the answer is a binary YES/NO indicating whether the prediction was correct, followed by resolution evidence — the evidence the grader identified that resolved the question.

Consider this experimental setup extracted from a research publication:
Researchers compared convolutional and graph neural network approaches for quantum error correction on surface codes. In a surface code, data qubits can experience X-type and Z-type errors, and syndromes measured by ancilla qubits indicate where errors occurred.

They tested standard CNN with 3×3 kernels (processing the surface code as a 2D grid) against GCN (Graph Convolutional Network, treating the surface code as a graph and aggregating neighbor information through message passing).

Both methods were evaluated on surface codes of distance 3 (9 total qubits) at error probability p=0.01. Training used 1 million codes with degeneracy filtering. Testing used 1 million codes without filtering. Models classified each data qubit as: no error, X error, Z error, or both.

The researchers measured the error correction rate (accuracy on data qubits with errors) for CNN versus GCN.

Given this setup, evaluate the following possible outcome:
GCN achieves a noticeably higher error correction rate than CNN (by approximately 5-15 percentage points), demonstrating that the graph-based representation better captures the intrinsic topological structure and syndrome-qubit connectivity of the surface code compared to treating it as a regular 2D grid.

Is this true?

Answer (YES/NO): NO